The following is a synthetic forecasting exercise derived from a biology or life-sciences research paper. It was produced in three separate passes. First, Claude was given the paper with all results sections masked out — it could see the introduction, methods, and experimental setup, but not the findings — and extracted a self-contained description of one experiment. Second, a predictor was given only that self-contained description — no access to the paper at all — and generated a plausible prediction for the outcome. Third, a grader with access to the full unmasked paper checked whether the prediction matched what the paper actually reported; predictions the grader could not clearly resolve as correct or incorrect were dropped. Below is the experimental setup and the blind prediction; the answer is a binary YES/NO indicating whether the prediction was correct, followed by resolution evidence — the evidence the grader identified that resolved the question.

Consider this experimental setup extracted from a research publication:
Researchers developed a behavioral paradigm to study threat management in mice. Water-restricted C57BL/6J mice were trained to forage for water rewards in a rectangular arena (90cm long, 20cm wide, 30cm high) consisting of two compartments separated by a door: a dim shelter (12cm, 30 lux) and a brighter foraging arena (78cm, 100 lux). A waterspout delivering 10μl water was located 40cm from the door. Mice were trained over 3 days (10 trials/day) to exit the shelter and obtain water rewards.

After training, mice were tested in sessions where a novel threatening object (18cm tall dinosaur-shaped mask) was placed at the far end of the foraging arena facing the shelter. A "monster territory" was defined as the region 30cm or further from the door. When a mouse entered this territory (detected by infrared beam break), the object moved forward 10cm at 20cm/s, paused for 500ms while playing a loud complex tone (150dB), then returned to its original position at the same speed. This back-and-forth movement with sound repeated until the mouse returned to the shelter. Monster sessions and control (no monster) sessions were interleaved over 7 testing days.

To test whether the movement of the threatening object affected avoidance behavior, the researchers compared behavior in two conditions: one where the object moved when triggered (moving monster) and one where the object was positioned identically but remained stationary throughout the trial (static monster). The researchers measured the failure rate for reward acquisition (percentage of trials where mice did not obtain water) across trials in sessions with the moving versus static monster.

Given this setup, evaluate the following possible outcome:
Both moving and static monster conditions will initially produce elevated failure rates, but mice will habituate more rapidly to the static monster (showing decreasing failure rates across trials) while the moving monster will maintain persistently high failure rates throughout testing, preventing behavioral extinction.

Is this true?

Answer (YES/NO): NO